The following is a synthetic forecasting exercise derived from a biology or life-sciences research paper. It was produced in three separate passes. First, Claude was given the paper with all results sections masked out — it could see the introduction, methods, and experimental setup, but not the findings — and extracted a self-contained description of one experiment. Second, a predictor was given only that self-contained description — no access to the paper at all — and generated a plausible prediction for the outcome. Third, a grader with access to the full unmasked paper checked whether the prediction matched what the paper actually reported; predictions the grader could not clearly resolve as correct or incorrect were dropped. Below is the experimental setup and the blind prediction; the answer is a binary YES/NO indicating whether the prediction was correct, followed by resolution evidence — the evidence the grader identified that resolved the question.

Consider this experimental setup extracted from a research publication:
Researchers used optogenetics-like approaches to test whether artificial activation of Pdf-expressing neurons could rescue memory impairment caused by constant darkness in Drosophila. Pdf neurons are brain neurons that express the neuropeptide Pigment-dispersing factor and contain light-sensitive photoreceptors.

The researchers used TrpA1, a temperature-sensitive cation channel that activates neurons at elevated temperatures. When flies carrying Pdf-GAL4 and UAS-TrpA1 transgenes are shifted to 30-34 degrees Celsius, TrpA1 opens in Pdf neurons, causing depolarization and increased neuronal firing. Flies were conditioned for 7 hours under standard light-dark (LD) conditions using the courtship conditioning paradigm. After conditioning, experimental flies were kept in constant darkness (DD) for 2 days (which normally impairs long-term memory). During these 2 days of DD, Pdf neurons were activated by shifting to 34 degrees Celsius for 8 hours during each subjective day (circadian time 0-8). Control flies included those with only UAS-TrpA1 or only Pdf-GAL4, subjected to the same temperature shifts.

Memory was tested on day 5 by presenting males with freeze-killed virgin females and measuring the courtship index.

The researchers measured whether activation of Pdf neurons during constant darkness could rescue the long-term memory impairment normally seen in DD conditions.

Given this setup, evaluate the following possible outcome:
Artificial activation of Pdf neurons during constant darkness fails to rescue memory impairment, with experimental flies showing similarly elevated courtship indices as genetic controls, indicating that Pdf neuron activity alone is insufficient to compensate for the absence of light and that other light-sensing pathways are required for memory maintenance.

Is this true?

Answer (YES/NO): NO